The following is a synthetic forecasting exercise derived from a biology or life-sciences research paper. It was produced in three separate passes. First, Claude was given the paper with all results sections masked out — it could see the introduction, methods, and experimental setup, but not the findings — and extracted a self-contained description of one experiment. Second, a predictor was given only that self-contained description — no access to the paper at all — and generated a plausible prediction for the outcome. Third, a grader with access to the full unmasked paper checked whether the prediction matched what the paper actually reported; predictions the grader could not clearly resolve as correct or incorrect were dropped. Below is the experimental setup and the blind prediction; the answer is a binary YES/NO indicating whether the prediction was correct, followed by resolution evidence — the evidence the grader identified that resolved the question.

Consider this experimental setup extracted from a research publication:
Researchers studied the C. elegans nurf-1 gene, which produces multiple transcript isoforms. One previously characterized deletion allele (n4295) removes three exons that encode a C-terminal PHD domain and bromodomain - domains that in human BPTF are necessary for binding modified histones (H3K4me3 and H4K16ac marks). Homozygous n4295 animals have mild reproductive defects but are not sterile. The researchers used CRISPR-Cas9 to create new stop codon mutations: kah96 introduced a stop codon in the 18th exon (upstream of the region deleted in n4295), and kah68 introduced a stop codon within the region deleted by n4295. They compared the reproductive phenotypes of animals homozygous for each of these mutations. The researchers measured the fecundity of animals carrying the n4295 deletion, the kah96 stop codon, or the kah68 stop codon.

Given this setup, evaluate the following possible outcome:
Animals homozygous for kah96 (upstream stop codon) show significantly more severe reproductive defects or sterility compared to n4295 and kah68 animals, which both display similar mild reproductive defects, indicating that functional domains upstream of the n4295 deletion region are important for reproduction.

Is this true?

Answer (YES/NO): YES